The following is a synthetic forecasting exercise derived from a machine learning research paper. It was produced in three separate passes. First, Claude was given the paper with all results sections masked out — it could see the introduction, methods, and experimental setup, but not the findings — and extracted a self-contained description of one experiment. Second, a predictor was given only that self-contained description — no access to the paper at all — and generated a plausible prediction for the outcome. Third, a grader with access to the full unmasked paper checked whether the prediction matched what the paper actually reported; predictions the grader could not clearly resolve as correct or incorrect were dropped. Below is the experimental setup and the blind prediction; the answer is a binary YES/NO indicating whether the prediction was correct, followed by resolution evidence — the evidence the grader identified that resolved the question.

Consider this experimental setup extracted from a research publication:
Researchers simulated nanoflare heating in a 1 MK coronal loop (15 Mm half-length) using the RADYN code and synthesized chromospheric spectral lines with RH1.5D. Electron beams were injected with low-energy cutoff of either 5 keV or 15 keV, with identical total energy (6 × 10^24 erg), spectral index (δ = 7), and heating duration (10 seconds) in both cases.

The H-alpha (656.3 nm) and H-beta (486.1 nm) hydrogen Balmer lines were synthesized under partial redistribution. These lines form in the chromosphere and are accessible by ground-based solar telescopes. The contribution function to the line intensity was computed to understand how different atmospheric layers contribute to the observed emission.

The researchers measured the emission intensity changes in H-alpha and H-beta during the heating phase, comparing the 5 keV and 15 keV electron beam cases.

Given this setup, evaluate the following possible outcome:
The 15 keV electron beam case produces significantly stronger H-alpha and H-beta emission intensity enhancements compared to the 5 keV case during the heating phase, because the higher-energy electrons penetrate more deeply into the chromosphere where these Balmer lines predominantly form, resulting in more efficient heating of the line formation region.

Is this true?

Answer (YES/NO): NO